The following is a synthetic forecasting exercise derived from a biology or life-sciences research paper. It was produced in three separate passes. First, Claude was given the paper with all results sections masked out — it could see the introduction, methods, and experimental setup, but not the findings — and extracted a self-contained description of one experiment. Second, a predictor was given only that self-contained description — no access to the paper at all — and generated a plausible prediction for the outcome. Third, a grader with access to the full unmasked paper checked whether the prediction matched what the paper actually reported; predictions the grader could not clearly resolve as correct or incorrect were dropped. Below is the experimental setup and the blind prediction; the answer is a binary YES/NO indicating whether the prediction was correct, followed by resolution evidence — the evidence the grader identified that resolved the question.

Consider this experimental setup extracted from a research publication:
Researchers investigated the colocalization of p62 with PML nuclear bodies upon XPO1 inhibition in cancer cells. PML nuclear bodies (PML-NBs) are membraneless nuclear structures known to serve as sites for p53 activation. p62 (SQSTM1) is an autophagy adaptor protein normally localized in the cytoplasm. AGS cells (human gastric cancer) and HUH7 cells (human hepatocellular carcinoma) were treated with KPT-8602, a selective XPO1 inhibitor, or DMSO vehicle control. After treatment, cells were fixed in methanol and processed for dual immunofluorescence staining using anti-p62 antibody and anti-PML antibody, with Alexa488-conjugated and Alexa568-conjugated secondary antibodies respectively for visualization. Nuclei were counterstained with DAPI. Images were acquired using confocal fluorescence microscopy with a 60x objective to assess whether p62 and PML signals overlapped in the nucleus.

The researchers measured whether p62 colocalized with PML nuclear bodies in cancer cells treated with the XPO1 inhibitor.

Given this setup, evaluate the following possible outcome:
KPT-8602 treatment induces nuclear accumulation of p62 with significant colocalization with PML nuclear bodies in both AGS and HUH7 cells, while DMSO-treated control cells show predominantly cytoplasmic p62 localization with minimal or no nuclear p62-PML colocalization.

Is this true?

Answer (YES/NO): YES